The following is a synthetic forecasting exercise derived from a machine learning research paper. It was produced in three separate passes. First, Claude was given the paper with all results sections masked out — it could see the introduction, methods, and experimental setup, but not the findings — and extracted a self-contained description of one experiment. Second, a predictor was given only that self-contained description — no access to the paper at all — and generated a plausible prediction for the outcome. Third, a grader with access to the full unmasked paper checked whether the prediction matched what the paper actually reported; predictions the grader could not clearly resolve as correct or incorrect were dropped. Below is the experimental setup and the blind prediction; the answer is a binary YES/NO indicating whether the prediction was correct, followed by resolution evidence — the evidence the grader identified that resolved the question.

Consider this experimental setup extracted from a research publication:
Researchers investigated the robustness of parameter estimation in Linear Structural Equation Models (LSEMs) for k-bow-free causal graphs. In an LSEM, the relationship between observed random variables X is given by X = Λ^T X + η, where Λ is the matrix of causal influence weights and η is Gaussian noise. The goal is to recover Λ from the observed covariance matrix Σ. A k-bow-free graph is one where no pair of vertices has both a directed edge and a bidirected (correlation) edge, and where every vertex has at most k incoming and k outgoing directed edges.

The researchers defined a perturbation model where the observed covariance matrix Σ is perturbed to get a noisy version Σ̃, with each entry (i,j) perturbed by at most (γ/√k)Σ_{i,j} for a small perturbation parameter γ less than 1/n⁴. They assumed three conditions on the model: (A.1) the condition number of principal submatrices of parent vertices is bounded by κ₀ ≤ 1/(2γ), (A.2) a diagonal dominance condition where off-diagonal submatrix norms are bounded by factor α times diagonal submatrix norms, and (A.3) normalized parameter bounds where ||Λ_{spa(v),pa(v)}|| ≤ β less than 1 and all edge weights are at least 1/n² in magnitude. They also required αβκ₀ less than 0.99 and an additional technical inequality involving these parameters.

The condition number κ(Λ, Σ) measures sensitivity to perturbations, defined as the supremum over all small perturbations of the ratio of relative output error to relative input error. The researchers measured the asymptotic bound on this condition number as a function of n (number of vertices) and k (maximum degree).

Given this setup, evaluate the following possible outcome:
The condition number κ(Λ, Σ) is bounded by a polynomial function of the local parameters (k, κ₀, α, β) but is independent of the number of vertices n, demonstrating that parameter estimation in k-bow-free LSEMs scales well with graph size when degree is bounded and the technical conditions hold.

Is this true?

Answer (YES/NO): NO